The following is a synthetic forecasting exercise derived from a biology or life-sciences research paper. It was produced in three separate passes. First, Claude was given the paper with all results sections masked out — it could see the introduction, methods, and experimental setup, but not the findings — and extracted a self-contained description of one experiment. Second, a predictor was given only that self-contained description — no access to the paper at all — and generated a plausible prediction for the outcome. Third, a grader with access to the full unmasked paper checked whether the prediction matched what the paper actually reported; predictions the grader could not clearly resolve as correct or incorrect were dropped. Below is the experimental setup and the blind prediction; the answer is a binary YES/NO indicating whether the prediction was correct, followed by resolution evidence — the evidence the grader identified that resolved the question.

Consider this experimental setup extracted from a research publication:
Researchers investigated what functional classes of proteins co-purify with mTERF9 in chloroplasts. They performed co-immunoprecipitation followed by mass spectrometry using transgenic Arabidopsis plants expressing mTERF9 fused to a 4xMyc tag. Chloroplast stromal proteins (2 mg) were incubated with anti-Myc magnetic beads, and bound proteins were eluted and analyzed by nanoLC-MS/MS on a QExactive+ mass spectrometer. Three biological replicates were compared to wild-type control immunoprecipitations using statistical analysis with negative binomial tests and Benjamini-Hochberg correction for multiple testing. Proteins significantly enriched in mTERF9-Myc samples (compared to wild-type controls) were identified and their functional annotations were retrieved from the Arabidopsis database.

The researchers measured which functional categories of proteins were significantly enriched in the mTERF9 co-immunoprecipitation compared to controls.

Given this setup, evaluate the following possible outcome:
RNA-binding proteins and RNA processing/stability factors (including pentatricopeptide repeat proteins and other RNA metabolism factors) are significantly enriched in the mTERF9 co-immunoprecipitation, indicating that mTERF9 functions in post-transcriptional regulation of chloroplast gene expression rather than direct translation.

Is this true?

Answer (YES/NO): NO